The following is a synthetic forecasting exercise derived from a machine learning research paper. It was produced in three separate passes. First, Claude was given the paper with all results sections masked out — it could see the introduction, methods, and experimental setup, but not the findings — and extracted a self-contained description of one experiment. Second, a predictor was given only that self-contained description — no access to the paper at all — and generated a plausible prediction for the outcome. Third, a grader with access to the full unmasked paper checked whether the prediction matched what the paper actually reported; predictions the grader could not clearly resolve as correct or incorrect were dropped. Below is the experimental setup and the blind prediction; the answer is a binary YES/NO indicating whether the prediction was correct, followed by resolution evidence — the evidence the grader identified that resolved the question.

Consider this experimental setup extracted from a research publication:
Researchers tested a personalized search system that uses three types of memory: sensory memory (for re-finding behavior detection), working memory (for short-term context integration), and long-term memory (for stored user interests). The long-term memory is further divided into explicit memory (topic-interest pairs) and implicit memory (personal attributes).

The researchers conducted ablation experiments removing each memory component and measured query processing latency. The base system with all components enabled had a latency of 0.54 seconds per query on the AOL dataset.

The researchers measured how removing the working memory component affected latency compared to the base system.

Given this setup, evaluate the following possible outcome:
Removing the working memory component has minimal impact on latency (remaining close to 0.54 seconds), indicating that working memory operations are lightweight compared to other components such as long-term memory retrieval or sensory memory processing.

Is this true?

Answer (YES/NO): NO